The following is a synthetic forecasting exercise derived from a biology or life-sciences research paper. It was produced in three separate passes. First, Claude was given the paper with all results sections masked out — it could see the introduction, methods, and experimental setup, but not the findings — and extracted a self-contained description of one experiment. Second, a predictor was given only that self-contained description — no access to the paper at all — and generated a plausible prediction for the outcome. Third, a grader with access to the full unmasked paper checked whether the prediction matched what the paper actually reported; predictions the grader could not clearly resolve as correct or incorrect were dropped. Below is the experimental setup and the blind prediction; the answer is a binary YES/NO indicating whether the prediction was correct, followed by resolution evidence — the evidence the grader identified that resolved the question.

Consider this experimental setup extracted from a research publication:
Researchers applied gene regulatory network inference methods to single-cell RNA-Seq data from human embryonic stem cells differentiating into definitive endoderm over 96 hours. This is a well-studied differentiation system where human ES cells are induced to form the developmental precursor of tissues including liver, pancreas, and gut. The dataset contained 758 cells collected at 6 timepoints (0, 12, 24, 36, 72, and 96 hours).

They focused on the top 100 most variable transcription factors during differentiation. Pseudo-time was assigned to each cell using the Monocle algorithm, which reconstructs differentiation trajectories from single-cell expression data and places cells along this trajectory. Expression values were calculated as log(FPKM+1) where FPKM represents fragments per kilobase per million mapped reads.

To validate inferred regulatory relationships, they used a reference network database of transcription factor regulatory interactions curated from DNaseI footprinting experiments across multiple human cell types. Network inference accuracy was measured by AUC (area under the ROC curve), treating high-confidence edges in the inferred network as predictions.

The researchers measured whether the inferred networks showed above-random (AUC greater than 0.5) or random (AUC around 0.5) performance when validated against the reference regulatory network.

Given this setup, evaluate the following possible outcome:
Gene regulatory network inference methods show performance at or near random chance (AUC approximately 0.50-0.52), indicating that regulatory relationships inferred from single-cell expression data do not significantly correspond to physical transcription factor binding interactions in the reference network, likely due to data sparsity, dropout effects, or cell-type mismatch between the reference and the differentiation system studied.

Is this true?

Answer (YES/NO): NO